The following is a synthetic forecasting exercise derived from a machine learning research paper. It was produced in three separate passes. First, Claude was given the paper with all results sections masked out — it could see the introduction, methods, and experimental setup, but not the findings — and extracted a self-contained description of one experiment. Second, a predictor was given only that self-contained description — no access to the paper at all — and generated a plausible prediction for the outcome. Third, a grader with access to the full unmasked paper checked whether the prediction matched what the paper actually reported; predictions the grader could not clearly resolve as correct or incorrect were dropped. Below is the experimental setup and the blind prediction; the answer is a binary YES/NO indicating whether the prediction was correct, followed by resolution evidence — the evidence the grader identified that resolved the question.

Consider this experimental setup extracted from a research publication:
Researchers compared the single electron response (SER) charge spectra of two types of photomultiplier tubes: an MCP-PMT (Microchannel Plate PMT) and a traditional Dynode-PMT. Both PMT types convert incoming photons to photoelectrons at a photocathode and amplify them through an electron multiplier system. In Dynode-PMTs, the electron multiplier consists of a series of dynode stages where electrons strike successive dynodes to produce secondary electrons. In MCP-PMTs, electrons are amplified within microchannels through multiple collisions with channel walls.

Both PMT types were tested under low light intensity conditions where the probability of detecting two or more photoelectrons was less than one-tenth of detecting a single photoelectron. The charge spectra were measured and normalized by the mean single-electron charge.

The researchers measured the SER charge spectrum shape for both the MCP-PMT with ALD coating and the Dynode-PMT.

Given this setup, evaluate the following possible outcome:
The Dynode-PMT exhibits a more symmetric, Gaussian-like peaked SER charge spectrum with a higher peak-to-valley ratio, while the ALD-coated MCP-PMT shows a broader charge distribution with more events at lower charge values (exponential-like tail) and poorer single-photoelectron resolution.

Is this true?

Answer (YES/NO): NO